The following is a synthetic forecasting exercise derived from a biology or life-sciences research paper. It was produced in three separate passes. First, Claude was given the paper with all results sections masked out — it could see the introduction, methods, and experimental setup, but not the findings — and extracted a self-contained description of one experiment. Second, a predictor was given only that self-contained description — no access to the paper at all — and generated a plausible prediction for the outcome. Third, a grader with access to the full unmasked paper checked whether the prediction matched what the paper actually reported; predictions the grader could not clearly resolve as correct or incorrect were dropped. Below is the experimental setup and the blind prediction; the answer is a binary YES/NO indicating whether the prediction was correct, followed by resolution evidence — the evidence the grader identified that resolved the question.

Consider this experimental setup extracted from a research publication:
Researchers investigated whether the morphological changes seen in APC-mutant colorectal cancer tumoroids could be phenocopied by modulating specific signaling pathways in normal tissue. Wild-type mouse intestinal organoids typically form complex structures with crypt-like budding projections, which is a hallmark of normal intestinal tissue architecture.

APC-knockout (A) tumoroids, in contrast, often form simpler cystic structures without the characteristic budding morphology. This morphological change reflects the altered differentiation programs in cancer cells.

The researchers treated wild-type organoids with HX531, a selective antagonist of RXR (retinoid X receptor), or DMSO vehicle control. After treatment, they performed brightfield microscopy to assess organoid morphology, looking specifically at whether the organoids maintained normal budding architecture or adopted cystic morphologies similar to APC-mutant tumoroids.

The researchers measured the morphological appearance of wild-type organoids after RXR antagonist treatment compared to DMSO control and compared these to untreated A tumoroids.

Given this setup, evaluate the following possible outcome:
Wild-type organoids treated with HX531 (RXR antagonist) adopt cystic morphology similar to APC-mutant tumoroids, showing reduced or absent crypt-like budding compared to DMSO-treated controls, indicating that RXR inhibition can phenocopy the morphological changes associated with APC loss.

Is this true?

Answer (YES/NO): YES